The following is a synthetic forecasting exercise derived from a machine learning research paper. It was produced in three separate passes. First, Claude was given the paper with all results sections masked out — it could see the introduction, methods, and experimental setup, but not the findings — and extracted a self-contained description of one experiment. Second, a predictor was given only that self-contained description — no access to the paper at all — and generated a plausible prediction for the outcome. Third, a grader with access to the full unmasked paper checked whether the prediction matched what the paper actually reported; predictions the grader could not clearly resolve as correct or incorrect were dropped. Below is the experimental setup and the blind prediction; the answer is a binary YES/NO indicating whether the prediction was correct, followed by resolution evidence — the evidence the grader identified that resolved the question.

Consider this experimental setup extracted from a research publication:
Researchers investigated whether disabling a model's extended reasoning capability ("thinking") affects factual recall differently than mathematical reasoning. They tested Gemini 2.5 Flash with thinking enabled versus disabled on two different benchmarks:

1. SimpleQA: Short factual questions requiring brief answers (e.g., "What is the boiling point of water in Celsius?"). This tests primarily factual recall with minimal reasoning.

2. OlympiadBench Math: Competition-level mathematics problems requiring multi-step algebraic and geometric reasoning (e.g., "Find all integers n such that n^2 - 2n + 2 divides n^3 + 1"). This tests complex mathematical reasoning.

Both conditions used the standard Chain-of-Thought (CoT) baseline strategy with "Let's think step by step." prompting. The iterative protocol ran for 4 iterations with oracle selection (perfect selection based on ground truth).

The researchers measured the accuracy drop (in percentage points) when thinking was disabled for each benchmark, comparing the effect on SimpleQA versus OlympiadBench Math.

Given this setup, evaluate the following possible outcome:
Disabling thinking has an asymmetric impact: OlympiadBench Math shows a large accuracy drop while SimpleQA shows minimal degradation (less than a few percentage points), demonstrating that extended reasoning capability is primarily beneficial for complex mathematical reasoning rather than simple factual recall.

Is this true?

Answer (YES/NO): NO